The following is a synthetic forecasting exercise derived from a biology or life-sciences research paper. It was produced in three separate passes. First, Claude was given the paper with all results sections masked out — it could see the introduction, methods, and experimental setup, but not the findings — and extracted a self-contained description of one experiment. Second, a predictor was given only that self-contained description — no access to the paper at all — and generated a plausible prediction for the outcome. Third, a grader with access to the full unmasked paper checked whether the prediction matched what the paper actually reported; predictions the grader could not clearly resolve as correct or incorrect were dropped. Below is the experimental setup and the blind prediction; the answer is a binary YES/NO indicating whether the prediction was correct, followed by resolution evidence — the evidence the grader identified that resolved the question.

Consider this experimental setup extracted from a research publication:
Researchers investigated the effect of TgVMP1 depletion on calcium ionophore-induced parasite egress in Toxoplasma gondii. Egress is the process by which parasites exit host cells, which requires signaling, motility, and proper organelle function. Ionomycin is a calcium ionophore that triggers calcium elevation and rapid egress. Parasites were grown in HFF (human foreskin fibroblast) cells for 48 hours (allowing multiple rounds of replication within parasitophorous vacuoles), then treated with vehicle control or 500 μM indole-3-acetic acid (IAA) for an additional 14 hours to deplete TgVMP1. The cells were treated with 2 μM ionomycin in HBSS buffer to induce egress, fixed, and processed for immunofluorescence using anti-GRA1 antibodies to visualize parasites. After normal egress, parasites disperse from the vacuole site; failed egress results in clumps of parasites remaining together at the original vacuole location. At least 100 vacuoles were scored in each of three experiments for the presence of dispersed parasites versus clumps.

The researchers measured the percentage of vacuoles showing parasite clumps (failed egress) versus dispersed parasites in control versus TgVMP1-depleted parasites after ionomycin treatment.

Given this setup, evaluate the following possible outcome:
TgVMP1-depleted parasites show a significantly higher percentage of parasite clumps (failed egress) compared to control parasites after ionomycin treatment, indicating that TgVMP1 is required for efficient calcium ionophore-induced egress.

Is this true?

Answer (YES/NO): YES